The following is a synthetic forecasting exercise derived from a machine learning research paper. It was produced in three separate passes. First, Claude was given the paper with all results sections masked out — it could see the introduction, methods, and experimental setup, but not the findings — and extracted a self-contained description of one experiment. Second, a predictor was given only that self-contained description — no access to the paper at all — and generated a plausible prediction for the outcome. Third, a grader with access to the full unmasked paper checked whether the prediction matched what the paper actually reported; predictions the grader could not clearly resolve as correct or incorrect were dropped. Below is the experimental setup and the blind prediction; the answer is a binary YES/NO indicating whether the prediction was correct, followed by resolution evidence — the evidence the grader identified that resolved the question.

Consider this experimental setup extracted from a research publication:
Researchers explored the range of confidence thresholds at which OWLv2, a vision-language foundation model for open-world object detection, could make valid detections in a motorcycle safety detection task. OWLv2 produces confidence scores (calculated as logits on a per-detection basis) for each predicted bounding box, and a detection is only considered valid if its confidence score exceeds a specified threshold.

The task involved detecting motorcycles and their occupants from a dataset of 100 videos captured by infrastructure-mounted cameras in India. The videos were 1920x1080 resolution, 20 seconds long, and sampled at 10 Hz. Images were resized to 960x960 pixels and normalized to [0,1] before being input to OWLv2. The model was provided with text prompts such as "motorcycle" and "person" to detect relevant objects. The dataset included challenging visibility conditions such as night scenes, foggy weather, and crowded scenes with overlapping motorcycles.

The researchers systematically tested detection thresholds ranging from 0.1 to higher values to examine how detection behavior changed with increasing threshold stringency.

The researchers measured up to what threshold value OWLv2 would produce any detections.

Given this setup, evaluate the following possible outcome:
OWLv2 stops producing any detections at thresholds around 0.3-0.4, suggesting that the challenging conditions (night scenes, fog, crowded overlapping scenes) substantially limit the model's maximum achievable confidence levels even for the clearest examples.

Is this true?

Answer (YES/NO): NO